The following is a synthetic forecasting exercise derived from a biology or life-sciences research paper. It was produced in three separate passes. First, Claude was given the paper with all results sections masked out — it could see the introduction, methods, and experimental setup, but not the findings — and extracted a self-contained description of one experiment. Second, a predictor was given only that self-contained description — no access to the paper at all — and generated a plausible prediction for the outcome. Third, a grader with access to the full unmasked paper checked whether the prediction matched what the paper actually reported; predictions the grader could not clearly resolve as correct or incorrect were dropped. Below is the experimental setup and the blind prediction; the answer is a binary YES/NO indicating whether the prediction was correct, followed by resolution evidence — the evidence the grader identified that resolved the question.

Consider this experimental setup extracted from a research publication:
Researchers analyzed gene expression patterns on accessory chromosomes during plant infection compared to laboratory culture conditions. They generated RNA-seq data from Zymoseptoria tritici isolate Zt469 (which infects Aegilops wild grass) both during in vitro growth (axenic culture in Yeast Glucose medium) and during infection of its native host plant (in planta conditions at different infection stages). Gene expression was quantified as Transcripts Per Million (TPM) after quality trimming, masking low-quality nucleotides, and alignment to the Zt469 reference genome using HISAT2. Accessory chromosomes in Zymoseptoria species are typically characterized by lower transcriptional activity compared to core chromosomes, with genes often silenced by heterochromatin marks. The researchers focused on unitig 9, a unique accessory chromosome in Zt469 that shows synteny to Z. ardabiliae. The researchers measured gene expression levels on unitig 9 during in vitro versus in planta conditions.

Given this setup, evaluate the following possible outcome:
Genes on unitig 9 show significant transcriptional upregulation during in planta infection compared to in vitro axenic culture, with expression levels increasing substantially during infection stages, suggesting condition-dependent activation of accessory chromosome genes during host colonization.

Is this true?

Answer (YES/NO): NO